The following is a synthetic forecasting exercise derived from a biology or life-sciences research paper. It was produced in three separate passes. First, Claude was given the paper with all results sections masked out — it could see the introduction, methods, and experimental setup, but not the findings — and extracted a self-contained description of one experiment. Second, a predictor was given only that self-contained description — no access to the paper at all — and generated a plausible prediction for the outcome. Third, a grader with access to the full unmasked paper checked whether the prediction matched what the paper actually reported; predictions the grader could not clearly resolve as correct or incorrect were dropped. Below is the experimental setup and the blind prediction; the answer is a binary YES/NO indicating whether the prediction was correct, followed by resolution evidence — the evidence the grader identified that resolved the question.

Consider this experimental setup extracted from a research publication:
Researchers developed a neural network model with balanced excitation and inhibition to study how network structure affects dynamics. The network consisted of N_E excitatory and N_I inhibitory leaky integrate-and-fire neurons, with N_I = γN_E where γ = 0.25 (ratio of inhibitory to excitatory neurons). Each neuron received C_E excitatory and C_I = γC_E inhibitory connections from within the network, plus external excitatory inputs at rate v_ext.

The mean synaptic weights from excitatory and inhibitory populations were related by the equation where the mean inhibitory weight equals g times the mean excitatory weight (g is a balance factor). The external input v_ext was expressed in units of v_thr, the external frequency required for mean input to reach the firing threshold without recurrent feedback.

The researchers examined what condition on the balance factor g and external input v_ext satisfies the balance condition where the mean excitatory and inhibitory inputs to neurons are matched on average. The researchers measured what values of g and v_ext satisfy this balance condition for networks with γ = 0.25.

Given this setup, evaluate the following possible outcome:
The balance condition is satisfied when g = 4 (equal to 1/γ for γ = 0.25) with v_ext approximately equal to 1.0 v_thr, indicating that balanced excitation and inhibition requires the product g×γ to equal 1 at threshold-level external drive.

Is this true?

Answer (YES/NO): YES